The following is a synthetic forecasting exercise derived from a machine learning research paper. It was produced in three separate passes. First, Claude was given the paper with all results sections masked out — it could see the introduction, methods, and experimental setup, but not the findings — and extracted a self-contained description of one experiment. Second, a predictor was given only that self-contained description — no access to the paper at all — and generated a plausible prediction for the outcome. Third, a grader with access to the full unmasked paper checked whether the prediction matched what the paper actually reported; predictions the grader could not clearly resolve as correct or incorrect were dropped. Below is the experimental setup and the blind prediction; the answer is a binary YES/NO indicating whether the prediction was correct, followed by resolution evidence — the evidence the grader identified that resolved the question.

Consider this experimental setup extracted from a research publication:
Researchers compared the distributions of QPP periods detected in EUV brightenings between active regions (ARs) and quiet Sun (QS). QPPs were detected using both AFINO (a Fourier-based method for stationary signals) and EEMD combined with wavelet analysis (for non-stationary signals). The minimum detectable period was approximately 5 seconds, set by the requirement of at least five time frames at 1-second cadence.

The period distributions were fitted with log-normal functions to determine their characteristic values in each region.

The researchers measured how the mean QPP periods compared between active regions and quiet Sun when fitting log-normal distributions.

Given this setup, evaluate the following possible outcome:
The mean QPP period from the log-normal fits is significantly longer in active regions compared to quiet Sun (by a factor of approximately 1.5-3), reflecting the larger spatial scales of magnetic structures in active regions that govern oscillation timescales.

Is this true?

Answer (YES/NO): NO